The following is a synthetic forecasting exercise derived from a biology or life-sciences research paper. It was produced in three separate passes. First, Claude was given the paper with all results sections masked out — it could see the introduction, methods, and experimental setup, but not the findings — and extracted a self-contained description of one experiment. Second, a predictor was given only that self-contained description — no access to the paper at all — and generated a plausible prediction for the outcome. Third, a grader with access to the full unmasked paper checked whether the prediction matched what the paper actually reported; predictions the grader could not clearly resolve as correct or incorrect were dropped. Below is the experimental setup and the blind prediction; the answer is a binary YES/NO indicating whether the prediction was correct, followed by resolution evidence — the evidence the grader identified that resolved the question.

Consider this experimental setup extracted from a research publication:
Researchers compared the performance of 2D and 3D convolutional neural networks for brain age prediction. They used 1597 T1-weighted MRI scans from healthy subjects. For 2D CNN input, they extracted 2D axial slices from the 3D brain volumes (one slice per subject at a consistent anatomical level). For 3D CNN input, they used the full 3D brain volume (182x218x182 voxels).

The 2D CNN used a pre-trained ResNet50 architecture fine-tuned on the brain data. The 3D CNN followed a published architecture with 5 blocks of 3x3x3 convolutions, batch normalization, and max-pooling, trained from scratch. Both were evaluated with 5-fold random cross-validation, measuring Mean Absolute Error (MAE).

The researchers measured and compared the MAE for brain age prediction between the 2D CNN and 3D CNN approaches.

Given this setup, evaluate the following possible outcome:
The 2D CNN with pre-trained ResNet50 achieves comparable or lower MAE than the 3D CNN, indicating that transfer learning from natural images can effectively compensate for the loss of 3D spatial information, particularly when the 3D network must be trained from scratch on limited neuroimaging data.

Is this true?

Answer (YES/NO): YES